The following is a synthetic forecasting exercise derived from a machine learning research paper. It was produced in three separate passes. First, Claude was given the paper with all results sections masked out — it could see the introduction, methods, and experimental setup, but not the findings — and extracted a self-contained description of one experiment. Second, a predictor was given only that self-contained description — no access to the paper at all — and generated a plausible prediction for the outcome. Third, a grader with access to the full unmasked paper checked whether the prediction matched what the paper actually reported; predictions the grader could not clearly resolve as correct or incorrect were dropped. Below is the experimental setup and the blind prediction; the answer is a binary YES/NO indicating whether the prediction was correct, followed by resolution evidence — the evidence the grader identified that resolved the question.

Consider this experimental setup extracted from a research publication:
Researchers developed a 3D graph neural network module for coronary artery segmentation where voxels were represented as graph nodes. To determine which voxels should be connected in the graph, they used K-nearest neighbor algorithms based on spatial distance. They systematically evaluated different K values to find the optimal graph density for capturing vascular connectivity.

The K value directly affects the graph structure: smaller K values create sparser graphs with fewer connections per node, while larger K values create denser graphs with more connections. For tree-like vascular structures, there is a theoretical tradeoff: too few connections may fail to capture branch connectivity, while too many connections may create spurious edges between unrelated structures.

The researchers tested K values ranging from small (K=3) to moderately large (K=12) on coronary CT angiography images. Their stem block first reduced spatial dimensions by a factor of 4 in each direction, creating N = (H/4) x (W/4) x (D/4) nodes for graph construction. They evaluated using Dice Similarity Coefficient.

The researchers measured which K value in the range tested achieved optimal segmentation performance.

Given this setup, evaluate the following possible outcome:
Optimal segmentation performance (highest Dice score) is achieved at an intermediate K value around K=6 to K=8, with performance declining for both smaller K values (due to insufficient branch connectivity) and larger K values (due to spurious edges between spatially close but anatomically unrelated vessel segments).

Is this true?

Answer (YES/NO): YES